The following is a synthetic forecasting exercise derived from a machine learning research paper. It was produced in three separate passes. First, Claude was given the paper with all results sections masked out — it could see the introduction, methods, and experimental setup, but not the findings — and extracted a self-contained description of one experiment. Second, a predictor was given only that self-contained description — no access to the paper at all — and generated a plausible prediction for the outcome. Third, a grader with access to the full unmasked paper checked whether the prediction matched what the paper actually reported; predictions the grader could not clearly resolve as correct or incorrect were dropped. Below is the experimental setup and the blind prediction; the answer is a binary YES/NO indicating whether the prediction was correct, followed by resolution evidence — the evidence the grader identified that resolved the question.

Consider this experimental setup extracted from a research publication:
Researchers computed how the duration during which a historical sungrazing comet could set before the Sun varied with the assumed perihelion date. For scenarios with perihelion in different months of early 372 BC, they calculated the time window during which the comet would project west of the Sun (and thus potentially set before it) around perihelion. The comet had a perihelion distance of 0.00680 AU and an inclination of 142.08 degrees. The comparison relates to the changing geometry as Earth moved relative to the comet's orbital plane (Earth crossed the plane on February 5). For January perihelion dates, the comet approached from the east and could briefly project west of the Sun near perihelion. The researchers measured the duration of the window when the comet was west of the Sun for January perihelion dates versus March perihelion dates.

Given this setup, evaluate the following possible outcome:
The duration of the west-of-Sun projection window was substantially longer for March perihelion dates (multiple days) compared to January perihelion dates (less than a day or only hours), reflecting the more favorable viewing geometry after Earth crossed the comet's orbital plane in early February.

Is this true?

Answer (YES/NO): NO